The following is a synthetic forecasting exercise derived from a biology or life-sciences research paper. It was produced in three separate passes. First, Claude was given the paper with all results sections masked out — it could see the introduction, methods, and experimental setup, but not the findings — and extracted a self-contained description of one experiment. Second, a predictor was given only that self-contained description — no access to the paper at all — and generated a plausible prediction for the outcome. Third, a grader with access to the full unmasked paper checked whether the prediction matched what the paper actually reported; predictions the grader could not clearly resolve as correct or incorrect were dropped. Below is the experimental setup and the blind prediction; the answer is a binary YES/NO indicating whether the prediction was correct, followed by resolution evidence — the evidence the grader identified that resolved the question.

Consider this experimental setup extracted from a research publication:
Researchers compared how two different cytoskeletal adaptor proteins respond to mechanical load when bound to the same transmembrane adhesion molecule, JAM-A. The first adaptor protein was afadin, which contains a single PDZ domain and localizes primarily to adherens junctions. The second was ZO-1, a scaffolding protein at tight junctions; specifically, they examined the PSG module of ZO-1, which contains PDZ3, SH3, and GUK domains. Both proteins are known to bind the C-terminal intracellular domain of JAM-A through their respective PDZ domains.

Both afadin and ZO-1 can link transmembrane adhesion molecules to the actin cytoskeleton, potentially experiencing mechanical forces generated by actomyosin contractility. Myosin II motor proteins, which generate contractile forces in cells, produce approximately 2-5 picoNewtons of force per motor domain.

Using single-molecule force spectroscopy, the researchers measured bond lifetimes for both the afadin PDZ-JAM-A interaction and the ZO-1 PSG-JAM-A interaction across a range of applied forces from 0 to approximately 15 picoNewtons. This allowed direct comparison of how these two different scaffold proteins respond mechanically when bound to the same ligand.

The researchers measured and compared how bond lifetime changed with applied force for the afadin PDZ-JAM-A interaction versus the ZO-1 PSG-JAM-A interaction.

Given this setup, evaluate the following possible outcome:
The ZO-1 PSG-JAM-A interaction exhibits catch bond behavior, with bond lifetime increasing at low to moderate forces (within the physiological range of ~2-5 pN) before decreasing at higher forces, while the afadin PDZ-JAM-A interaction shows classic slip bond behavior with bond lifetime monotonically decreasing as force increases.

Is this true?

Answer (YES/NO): NO